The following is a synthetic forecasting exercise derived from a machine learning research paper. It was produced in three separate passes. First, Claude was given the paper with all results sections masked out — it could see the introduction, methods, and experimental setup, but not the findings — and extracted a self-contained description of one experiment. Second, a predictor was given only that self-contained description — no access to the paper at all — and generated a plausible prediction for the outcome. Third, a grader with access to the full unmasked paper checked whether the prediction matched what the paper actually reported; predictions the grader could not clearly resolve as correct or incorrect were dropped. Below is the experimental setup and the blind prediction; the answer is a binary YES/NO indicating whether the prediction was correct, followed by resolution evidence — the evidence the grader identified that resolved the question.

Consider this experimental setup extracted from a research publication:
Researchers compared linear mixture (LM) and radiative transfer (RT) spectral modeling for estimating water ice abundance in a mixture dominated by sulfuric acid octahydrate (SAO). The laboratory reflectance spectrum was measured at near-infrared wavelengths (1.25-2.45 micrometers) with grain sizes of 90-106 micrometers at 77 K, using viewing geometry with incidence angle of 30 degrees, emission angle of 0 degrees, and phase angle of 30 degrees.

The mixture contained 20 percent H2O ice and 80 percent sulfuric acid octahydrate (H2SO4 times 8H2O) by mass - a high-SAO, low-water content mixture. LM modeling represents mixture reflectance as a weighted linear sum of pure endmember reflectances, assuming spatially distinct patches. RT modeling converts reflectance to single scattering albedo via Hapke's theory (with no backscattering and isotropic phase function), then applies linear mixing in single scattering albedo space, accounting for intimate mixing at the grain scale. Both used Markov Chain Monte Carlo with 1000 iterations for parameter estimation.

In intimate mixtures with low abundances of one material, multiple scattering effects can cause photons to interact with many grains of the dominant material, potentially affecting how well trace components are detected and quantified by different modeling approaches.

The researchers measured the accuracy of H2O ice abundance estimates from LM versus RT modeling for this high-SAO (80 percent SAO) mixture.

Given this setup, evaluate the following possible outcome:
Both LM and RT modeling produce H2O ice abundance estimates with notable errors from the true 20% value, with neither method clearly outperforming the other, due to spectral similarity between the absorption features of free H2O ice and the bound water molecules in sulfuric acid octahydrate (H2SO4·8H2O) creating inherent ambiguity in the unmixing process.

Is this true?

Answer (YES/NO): NO